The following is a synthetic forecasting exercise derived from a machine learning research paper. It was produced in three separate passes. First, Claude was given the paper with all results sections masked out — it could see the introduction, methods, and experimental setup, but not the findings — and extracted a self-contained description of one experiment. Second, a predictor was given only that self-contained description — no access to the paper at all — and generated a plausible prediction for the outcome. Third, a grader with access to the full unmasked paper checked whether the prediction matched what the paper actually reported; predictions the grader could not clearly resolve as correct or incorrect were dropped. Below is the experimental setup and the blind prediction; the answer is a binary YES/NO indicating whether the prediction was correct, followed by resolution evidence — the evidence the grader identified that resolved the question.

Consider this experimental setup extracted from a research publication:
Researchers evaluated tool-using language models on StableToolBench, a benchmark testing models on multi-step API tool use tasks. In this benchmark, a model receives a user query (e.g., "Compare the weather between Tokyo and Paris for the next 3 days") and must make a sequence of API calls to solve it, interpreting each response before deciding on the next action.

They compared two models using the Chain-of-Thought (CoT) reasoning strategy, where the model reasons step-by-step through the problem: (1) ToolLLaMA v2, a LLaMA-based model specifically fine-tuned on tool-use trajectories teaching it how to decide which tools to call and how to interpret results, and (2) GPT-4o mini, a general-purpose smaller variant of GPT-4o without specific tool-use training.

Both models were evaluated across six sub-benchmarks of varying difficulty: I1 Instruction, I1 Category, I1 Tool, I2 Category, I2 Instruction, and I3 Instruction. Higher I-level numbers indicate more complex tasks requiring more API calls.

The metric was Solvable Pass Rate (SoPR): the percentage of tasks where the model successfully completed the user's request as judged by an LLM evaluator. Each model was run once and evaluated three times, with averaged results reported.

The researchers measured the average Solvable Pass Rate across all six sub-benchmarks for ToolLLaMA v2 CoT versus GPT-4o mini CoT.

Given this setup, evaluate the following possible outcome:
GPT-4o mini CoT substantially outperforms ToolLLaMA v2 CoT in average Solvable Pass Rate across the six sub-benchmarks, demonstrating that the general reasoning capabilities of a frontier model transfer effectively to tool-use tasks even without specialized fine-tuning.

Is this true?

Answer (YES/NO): NO